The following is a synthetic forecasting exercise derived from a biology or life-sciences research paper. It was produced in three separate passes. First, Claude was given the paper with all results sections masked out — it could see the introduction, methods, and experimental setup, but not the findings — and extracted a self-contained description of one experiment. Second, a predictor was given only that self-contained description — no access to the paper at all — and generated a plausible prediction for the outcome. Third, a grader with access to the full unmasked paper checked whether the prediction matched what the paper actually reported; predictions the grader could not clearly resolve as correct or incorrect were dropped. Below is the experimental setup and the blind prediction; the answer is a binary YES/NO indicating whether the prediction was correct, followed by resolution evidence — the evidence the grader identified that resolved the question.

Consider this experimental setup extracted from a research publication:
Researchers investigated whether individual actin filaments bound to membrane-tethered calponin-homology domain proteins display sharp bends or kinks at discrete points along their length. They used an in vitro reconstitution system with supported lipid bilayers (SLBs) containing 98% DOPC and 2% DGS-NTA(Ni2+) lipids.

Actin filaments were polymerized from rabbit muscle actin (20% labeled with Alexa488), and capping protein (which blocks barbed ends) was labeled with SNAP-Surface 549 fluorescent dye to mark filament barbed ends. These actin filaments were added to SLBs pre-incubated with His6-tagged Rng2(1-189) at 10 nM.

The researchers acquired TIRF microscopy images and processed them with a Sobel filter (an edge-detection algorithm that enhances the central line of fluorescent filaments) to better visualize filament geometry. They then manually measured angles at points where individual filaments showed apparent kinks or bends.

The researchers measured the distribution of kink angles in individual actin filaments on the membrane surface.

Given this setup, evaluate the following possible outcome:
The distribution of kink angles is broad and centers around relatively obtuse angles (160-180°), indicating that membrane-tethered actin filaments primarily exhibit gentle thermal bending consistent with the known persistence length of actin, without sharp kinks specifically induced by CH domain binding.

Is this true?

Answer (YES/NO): NO